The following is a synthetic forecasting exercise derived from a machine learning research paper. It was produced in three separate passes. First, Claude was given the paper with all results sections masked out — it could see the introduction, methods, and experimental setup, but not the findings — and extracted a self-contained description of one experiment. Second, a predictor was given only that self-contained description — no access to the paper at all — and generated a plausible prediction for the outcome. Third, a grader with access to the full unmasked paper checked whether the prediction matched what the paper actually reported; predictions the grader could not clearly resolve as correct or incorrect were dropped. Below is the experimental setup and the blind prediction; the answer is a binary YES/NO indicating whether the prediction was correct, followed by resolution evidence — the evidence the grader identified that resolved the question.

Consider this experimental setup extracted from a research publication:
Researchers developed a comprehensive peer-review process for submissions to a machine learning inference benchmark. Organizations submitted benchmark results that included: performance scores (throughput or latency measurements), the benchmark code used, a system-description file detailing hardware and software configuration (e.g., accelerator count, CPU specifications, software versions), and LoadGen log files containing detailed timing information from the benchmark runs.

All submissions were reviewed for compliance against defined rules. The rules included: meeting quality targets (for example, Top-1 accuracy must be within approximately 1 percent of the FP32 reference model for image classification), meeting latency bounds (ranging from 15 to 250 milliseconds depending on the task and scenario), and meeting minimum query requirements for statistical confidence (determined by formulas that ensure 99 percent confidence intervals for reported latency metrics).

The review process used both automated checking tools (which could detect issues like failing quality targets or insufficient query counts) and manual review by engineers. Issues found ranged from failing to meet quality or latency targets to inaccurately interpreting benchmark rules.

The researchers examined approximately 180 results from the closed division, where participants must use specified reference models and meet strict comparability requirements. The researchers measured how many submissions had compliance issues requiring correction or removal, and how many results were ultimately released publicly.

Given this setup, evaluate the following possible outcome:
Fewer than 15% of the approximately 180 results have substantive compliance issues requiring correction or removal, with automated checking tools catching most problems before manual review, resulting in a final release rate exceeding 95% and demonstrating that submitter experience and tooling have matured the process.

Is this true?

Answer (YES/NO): NO